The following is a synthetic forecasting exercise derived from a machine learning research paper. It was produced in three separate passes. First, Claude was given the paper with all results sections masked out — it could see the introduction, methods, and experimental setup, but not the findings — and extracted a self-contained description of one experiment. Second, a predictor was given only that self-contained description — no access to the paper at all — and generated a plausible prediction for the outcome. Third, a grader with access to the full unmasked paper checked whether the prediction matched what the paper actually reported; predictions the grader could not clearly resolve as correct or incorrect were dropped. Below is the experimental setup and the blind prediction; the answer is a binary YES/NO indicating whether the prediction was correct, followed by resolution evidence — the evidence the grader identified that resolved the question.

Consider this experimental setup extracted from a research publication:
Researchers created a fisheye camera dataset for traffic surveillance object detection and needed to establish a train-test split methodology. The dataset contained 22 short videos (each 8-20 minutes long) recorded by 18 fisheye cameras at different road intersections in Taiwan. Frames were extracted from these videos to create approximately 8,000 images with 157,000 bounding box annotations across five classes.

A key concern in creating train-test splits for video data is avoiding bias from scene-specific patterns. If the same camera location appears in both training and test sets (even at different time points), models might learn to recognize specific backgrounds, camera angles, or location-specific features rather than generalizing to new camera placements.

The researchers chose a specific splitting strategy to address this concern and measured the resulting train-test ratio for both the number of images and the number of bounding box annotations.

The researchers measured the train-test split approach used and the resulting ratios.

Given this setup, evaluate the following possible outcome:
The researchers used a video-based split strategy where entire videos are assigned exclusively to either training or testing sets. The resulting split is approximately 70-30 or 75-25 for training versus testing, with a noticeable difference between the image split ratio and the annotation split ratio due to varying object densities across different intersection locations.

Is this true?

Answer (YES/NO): NO